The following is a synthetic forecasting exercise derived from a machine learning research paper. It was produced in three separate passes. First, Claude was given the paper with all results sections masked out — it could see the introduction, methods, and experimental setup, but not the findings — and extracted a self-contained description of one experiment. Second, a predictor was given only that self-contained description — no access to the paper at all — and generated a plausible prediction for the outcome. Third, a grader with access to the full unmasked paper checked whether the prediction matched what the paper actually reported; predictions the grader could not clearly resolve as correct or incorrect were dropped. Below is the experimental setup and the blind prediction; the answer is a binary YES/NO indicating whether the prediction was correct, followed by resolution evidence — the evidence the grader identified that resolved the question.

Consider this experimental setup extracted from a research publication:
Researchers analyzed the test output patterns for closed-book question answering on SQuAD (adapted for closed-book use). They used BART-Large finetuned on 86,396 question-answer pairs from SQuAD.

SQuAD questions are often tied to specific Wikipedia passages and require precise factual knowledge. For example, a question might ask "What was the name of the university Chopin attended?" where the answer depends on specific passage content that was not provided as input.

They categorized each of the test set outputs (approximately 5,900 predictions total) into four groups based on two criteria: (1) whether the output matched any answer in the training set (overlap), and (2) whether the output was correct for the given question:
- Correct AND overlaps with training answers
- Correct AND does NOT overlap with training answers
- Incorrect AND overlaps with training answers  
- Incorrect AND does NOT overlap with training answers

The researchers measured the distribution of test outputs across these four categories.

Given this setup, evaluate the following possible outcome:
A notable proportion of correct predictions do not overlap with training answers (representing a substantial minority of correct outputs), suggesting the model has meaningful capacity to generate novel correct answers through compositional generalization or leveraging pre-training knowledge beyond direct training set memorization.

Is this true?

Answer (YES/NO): NO